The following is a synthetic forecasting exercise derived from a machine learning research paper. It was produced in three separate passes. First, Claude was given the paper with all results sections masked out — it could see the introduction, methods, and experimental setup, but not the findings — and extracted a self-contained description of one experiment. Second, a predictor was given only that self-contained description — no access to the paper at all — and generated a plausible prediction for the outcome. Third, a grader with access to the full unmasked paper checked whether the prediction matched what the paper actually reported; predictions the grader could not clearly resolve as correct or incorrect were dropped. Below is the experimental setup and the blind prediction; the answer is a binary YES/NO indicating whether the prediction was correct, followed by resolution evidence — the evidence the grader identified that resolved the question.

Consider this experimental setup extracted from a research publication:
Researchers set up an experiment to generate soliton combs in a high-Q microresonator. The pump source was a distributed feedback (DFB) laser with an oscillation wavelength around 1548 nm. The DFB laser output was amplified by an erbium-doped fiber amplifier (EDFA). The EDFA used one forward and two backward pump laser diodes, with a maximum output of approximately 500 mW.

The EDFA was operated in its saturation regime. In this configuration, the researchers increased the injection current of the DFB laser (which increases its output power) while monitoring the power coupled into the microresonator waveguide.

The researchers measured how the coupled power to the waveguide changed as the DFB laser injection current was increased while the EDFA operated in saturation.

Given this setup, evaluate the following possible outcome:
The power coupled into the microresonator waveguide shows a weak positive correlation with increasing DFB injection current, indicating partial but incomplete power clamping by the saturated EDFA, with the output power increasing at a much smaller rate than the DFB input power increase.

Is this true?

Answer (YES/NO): NO